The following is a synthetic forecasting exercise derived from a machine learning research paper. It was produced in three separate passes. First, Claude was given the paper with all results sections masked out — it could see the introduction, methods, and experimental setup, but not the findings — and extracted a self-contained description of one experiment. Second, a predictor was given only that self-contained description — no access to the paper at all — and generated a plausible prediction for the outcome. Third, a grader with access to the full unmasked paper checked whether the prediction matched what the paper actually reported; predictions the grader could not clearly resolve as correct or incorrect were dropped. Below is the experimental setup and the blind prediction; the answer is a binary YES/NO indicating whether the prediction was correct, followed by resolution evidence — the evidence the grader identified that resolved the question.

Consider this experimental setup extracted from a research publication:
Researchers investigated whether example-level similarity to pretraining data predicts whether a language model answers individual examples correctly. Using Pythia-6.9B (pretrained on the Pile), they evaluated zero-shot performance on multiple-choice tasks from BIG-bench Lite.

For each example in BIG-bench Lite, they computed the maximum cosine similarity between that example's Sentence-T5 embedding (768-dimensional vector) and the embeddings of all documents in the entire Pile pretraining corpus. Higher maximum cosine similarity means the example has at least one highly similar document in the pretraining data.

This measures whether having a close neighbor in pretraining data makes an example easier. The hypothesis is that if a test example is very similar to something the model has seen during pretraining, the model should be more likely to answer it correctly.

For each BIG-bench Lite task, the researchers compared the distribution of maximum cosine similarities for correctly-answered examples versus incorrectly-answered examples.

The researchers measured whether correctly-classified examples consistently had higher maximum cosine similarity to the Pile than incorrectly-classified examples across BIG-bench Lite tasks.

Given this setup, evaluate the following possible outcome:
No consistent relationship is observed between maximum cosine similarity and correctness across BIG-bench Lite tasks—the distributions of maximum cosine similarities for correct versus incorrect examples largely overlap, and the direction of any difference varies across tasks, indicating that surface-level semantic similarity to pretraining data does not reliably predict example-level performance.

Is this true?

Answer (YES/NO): YES